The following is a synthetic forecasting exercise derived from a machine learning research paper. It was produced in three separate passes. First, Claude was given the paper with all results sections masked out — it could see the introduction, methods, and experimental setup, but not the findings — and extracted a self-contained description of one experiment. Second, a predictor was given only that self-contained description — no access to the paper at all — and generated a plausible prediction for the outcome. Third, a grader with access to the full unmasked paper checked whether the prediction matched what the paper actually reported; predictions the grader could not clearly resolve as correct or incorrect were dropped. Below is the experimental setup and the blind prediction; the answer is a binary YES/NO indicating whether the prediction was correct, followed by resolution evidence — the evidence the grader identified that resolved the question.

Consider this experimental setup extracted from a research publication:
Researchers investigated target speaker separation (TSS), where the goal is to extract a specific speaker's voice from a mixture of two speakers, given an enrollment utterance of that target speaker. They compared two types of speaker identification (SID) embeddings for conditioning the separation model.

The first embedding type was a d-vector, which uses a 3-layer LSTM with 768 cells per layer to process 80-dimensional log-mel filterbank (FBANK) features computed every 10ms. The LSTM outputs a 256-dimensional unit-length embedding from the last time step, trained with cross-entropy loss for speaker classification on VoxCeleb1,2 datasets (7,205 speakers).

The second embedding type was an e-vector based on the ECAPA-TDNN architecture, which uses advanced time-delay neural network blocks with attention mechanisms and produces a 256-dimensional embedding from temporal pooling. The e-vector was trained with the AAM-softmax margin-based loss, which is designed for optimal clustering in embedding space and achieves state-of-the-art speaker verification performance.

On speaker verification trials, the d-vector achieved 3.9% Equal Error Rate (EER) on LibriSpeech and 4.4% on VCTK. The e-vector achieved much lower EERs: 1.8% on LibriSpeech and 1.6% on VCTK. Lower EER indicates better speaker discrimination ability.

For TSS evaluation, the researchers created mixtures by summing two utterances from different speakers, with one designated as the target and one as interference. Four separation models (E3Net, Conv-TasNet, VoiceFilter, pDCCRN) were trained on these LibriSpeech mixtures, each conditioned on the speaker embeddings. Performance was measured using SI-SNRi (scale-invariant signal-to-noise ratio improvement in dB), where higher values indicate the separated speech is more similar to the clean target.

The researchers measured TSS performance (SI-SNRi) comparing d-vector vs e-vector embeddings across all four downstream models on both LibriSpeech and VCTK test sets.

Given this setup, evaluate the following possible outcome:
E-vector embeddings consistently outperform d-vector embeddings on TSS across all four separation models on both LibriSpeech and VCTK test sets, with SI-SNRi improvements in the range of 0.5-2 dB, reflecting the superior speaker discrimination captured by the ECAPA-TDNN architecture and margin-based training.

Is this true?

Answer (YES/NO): NO